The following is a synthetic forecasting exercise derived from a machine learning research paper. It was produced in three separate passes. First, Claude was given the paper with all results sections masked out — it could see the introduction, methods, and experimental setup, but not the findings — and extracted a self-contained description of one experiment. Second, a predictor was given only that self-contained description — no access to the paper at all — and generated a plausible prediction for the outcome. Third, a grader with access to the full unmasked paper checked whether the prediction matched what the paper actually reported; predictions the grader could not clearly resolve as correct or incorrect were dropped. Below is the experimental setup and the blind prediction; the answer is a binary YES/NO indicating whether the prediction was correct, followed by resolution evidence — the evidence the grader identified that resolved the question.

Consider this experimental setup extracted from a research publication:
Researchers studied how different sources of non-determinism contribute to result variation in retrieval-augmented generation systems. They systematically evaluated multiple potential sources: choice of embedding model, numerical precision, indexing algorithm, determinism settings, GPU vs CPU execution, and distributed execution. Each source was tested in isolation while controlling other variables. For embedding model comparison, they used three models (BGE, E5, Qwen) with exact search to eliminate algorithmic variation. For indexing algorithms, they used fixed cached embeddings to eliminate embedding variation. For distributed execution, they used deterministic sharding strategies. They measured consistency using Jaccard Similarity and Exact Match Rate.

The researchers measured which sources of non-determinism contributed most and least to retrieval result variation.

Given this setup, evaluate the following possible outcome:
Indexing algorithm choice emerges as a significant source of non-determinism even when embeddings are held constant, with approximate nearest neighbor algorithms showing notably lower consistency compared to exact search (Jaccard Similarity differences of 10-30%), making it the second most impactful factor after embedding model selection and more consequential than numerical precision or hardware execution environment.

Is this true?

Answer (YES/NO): NO